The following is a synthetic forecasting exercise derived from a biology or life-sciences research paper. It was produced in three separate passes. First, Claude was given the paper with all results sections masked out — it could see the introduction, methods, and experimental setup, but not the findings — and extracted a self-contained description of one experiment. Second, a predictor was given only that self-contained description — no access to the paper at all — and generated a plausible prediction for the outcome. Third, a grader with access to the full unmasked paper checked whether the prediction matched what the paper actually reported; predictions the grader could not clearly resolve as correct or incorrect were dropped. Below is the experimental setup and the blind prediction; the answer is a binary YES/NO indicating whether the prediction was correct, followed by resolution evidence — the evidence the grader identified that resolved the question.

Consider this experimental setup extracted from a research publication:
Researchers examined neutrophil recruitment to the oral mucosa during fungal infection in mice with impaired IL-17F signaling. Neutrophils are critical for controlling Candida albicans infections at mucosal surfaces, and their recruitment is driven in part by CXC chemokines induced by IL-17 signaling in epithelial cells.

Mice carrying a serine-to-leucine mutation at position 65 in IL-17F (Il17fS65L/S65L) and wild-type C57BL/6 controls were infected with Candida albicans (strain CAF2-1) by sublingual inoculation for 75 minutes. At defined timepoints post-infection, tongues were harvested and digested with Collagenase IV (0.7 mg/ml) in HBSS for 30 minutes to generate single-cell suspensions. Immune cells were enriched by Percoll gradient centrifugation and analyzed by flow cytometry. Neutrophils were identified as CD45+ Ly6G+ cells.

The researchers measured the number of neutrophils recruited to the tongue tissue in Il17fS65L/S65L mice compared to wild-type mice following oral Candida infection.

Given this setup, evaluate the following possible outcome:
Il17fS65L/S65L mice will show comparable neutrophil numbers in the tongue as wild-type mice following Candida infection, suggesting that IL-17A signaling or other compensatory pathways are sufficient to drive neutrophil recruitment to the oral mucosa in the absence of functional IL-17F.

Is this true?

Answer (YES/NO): NO